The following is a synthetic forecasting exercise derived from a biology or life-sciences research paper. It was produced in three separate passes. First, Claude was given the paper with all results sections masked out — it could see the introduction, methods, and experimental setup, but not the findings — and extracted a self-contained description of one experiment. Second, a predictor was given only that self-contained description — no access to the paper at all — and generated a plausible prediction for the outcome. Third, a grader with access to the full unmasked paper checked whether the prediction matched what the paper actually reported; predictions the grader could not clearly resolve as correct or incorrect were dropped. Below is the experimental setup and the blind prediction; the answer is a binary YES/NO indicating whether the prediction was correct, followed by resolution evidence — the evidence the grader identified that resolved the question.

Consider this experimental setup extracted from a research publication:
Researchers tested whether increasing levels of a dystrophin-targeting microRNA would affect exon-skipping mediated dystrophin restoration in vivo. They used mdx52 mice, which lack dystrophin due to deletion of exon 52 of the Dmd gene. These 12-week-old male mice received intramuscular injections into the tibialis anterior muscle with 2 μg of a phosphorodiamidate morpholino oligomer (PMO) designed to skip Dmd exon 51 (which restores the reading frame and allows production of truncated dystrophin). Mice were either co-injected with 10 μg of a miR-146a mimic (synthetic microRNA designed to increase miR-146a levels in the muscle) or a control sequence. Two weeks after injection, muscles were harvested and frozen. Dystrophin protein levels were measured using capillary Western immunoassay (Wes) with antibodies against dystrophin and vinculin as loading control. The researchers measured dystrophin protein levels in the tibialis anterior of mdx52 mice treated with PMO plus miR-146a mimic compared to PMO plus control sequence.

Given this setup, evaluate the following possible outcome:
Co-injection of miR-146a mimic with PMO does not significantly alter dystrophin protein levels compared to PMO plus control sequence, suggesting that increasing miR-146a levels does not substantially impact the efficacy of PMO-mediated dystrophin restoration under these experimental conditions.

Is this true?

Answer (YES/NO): NO